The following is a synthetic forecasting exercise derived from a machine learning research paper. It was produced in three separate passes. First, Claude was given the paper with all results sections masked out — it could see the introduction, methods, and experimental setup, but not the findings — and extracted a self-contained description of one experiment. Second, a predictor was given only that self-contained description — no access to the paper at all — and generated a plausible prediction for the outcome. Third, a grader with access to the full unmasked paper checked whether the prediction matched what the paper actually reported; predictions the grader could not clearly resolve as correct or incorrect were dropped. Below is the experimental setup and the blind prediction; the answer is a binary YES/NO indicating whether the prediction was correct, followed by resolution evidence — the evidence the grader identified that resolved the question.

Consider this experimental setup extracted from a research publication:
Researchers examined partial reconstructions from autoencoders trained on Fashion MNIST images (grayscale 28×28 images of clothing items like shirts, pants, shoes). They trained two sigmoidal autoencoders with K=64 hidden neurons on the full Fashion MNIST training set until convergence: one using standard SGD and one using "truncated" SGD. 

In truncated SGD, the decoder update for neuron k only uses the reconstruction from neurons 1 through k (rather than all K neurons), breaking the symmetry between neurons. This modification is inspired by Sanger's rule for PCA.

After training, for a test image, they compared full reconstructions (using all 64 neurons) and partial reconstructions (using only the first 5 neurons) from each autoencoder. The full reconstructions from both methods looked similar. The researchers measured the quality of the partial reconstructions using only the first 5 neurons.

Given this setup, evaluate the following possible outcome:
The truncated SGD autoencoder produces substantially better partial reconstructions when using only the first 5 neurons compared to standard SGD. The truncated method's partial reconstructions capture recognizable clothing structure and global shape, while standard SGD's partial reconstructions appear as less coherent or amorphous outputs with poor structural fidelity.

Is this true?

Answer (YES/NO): YES